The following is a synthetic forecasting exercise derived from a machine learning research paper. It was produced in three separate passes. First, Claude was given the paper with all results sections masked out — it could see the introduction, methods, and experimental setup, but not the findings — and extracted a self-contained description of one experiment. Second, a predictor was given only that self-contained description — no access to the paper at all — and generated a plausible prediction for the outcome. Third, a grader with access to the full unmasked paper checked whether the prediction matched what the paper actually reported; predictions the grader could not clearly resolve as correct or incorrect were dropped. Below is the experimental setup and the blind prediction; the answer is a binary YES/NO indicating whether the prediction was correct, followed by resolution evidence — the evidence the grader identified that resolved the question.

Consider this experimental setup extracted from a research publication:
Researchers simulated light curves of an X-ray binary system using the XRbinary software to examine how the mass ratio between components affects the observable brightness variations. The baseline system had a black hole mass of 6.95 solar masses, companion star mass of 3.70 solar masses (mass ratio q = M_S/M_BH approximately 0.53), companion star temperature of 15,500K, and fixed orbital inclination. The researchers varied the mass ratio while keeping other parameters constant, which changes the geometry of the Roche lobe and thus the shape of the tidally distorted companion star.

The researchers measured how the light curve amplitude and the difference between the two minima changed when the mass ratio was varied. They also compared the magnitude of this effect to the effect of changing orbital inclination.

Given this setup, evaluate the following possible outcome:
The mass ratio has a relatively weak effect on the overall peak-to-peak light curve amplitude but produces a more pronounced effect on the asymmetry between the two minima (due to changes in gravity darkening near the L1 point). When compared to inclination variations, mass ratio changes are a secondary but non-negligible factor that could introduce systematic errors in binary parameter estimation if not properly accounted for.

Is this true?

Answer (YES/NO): NO